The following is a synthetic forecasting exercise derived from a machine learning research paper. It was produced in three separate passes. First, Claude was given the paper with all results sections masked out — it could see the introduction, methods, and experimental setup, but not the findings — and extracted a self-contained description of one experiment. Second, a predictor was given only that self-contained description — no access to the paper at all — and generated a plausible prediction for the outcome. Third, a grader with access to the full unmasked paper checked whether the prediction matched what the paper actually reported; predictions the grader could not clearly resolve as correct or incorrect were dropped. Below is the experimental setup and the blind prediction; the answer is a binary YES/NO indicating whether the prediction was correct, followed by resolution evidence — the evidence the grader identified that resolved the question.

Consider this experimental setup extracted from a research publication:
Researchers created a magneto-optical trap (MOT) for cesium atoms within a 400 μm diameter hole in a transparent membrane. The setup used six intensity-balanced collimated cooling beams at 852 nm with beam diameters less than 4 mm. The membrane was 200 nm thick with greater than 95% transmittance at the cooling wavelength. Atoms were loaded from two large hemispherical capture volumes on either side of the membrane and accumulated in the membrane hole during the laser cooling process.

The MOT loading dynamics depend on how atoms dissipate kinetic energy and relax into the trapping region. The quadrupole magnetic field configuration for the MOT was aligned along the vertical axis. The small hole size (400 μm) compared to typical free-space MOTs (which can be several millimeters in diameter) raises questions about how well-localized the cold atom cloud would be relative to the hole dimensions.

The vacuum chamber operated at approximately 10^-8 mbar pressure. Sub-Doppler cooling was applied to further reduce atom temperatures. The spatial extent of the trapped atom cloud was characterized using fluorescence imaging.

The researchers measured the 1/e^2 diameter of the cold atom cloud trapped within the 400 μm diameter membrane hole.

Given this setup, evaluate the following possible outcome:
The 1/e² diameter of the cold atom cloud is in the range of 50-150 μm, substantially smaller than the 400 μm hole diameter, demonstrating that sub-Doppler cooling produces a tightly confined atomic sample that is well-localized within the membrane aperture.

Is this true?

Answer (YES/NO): NO